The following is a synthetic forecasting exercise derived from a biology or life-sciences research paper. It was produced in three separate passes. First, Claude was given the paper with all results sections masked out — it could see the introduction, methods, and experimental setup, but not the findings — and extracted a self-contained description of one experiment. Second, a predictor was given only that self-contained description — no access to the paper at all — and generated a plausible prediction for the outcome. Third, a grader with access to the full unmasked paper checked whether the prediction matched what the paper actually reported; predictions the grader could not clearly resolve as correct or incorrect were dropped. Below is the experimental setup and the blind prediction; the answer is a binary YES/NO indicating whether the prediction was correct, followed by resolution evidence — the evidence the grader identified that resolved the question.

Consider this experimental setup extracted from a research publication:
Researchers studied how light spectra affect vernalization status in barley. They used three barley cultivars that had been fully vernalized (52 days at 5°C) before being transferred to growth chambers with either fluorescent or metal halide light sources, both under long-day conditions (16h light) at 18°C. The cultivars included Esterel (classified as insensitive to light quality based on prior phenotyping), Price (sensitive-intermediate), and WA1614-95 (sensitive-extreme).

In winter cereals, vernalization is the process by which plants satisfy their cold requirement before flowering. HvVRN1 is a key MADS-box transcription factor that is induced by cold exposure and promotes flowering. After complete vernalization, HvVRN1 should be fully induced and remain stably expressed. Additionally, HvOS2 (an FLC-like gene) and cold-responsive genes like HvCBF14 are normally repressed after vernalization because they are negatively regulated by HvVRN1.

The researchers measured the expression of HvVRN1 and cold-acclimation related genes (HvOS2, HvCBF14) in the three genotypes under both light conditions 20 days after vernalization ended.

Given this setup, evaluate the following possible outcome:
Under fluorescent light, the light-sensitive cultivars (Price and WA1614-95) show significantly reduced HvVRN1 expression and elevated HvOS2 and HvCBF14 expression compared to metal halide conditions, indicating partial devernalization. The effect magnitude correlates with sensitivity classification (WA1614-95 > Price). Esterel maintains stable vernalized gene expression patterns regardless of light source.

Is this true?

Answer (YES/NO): YES